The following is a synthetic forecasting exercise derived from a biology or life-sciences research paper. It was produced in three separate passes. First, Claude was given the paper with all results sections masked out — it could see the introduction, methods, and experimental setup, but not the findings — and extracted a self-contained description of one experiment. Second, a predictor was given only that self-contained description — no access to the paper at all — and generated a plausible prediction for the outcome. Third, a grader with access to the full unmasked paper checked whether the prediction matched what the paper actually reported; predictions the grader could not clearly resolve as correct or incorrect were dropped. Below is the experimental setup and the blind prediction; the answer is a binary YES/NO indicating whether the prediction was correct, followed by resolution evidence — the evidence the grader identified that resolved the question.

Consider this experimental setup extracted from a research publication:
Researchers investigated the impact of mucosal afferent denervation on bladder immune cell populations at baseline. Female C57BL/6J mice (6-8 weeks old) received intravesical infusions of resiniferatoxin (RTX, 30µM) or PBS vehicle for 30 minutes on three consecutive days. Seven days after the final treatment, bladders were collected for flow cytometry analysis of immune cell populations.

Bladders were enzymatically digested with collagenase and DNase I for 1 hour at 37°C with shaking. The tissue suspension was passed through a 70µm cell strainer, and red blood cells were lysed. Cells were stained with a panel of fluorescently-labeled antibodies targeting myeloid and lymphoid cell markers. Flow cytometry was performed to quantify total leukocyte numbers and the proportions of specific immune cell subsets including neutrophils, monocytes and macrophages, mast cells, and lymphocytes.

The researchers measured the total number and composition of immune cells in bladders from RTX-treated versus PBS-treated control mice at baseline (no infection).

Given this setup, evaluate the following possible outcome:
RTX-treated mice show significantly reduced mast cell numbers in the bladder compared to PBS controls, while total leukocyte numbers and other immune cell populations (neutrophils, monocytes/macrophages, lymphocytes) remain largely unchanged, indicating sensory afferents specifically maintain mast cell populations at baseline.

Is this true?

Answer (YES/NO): NO